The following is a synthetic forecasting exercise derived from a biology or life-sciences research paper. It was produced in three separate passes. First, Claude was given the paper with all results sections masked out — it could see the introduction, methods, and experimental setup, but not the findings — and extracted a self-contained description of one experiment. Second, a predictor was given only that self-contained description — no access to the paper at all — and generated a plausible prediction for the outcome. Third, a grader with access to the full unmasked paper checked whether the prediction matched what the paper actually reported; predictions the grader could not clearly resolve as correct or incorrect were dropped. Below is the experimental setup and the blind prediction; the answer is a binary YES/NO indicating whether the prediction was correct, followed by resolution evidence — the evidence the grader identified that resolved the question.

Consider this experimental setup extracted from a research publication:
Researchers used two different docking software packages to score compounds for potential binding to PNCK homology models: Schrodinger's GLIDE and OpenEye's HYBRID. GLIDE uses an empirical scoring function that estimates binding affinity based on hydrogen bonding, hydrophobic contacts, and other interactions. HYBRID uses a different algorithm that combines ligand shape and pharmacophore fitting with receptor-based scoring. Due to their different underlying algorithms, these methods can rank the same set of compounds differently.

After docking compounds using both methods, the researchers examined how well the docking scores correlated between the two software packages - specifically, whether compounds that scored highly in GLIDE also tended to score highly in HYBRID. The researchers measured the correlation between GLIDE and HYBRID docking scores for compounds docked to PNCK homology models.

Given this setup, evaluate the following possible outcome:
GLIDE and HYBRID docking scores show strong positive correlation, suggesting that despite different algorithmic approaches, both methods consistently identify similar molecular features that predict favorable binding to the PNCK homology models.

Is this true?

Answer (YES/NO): NO